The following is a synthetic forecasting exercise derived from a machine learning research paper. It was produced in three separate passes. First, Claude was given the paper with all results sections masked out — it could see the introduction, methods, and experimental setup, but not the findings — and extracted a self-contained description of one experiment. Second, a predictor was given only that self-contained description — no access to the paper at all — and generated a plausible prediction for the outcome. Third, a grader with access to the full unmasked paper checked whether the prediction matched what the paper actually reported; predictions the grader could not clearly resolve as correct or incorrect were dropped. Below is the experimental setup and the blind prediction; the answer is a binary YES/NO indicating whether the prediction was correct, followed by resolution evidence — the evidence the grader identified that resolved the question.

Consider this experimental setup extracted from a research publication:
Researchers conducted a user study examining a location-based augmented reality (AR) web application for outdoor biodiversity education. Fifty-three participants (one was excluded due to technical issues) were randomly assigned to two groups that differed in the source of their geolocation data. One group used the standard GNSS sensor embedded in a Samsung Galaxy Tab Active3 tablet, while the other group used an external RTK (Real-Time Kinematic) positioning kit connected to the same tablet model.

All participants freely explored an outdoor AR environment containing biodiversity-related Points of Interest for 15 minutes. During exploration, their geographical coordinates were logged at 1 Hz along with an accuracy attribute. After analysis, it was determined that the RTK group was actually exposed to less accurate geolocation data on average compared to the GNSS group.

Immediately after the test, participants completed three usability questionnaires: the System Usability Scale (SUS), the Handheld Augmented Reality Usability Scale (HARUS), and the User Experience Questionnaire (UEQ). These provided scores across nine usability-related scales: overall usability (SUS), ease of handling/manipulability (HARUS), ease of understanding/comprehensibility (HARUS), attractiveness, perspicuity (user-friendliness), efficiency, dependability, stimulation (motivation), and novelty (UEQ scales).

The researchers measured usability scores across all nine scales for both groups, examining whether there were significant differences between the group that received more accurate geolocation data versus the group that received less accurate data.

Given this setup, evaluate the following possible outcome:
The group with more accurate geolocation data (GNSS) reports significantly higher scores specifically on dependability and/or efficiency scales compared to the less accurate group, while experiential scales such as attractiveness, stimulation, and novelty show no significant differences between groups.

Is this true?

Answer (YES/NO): NO